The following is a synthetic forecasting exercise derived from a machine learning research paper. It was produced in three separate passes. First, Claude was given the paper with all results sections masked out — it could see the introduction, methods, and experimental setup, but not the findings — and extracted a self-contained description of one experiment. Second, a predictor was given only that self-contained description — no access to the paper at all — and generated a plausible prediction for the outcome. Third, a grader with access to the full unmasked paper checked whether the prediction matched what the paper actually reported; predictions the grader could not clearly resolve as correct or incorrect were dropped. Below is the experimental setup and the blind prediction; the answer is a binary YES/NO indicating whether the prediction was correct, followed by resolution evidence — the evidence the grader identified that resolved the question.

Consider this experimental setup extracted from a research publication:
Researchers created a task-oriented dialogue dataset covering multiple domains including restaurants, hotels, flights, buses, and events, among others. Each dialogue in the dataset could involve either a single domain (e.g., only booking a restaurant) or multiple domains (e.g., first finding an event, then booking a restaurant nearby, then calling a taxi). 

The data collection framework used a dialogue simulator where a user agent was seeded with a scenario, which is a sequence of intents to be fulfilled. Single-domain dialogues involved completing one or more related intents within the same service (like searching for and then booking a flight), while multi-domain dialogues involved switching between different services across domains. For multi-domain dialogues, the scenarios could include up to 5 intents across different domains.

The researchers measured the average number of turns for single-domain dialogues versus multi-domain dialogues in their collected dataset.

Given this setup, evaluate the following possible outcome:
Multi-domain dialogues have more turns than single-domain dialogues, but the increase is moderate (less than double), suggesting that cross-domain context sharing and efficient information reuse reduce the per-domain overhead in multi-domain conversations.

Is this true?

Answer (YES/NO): YES